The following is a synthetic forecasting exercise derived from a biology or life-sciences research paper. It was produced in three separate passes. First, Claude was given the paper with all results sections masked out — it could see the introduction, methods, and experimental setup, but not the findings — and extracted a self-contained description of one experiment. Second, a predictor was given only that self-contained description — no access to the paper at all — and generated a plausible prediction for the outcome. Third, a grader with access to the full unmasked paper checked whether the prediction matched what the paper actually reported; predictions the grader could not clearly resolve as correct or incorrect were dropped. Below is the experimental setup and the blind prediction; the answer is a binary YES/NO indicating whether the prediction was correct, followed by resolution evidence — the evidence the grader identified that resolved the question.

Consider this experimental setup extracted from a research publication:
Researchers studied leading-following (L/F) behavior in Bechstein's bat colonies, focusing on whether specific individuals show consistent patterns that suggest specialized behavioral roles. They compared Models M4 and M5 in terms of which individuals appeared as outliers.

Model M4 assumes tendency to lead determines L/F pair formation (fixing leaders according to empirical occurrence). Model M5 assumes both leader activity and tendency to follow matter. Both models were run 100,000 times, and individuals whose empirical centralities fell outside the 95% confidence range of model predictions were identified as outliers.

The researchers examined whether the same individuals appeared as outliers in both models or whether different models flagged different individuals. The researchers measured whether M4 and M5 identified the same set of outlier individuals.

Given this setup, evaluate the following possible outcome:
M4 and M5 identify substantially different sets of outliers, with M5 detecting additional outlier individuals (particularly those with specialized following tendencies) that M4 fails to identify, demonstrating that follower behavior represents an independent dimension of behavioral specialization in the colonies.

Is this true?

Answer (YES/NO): NO